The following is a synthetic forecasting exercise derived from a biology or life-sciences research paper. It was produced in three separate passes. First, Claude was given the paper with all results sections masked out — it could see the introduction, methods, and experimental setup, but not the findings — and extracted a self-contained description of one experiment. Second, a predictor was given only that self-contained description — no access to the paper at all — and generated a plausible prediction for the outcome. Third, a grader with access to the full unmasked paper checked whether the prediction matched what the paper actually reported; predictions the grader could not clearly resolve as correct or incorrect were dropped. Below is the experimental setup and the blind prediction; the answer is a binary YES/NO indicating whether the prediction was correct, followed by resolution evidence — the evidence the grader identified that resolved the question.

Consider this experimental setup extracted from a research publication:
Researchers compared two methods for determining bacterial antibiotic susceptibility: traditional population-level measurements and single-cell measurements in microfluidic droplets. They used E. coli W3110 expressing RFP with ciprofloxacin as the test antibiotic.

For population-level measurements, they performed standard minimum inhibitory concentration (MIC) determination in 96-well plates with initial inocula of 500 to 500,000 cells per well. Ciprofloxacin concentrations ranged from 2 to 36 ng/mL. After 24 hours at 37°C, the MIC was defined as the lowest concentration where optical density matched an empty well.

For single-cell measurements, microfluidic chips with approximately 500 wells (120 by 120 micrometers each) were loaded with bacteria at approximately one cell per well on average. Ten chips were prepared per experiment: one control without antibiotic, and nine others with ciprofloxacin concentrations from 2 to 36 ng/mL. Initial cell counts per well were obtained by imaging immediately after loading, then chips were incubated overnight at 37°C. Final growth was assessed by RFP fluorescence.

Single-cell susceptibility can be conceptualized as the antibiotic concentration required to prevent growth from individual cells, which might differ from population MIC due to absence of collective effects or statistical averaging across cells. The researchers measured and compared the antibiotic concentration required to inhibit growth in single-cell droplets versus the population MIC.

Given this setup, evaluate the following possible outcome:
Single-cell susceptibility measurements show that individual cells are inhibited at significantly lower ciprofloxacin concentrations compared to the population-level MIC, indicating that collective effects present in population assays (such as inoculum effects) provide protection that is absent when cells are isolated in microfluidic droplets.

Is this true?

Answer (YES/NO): NO